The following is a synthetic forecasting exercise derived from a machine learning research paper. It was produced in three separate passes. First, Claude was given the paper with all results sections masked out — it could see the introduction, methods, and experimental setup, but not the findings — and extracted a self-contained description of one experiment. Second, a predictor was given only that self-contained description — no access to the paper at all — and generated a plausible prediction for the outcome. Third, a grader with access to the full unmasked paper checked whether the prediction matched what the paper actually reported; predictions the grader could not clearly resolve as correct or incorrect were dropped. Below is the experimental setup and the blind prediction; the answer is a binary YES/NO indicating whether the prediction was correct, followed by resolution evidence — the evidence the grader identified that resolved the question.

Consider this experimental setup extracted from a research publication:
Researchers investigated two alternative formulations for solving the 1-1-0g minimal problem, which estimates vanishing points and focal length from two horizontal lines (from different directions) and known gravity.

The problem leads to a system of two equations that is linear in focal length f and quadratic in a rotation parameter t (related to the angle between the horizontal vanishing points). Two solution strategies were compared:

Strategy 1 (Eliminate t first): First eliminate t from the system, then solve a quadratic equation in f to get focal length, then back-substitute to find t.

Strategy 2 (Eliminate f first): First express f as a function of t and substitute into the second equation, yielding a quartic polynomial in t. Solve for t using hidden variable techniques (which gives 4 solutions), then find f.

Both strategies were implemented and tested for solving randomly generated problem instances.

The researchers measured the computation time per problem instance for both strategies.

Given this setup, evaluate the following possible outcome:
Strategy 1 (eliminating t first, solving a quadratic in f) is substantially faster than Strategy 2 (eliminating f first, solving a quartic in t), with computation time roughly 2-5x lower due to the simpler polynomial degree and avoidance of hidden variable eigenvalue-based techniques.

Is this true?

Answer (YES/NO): NO